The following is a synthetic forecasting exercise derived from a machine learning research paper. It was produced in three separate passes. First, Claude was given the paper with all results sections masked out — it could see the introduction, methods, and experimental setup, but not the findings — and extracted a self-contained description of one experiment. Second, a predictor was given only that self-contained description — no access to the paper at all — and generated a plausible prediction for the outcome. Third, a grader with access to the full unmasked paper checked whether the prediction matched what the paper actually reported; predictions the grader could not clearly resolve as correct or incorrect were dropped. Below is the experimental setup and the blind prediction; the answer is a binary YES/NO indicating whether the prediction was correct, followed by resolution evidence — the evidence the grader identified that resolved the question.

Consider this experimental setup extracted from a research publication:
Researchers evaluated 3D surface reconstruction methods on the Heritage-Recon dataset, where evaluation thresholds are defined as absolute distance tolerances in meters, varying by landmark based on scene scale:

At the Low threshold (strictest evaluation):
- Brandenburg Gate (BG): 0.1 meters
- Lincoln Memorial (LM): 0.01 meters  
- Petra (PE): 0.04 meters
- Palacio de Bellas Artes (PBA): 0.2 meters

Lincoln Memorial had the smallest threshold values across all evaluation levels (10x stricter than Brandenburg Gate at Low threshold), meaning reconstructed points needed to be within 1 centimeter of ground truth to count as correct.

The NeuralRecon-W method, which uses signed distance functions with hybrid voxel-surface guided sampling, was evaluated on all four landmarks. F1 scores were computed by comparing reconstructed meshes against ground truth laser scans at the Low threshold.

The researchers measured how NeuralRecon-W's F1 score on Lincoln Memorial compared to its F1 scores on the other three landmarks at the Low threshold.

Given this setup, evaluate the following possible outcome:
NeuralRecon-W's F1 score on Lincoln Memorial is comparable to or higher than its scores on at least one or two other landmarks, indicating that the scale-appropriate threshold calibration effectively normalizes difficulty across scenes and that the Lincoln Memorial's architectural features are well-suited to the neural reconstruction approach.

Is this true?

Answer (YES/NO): NO